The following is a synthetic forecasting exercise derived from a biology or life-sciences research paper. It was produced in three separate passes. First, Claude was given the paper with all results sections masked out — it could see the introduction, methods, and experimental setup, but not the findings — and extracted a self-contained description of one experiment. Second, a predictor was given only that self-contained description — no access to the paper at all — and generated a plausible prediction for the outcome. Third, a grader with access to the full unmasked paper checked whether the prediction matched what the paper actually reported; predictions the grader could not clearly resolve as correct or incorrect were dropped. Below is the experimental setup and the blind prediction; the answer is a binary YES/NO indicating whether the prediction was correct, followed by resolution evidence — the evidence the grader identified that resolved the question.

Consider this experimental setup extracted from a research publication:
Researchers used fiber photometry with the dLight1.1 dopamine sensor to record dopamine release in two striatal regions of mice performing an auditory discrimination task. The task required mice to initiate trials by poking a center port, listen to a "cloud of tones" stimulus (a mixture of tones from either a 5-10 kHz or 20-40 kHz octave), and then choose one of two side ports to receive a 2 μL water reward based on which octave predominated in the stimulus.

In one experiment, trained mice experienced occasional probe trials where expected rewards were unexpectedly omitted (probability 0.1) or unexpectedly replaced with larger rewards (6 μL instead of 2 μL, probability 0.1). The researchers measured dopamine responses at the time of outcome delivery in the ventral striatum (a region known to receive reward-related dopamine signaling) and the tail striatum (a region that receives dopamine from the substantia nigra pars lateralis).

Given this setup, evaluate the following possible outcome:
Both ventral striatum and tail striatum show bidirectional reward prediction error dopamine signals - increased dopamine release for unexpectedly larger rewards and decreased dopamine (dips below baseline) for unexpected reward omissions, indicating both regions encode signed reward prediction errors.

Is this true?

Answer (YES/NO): NO